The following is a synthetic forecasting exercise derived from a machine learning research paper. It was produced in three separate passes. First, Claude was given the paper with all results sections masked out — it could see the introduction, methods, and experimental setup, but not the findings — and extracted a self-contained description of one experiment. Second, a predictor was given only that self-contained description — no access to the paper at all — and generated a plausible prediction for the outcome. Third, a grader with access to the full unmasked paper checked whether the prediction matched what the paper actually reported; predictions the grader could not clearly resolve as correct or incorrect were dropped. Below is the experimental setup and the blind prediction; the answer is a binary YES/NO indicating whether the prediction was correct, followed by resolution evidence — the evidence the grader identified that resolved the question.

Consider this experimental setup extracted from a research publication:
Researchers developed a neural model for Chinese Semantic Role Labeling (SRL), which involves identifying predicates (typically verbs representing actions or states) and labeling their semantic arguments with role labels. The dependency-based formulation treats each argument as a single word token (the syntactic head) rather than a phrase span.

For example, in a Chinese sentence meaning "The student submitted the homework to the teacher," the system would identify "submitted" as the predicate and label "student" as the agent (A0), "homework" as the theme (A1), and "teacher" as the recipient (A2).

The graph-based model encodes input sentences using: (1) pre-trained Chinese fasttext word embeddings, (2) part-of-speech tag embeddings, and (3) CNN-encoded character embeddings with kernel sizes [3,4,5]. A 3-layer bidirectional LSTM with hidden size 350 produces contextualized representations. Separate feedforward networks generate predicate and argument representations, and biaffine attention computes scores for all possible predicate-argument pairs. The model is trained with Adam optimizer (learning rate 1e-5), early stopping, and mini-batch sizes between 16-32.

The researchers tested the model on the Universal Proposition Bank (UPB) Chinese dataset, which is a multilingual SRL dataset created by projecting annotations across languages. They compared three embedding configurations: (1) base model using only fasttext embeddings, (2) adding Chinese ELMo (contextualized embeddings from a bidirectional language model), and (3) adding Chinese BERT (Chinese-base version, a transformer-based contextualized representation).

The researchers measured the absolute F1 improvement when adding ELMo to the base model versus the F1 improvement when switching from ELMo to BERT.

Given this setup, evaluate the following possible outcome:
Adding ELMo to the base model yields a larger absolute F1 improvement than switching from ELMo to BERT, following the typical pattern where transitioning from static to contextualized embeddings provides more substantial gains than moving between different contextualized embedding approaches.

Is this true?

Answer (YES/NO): NO